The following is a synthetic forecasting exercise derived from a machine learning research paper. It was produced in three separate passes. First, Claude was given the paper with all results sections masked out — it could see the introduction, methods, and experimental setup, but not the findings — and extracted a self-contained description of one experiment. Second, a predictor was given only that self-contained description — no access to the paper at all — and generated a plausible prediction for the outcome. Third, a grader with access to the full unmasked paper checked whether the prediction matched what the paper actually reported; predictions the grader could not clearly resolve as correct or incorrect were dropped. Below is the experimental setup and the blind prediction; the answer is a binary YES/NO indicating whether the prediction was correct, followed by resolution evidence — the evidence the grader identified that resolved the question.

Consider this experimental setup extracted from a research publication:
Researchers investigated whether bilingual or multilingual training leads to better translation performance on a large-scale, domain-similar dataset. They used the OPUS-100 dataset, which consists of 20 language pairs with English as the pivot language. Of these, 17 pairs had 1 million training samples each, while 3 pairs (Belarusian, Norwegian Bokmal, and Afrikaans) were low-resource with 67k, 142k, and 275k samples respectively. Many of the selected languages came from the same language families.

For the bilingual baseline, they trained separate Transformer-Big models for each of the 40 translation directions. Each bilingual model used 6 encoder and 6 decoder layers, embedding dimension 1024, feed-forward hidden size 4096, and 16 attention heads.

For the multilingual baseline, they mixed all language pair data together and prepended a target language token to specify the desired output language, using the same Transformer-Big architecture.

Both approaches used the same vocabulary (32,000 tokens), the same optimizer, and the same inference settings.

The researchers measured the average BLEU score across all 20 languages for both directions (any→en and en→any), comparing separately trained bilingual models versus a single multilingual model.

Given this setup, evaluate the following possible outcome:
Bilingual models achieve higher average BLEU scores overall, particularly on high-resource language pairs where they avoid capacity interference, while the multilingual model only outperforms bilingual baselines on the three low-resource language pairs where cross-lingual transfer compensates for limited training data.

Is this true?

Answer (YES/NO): NO